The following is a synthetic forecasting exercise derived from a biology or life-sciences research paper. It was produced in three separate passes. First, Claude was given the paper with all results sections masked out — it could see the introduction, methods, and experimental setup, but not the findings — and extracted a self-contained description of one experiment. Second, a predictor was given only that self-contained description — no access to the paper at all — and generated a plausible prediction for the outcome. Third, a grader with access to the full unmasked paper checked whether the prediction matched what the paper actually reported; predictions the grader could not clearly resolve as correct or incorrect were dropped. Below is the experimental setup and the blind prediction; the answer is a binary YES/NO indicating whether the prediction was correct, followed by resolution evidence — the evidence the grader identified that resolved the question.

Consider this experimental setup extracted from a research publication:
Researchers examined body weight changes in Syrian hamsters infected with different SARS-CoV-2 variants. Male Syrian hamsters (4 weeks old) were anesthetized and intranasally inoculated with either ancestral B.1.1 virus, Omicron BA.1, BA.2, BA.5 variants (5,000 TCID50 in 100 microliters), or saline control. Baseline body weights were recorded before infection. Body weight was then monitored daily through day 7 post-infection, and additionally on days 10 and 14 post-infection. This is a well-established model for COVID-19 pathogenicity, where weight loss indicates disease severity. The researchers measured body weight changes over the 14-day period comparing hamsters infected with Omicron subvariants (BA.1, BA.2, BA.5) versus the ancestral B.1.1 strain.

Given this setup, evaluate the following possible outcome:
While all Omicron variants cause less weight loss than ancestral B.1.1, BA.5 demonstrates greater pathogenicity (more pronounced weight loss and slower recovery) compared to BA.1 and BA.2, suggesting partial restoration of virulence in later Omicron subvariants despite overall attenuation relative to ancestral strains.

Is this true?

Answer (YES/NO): YES